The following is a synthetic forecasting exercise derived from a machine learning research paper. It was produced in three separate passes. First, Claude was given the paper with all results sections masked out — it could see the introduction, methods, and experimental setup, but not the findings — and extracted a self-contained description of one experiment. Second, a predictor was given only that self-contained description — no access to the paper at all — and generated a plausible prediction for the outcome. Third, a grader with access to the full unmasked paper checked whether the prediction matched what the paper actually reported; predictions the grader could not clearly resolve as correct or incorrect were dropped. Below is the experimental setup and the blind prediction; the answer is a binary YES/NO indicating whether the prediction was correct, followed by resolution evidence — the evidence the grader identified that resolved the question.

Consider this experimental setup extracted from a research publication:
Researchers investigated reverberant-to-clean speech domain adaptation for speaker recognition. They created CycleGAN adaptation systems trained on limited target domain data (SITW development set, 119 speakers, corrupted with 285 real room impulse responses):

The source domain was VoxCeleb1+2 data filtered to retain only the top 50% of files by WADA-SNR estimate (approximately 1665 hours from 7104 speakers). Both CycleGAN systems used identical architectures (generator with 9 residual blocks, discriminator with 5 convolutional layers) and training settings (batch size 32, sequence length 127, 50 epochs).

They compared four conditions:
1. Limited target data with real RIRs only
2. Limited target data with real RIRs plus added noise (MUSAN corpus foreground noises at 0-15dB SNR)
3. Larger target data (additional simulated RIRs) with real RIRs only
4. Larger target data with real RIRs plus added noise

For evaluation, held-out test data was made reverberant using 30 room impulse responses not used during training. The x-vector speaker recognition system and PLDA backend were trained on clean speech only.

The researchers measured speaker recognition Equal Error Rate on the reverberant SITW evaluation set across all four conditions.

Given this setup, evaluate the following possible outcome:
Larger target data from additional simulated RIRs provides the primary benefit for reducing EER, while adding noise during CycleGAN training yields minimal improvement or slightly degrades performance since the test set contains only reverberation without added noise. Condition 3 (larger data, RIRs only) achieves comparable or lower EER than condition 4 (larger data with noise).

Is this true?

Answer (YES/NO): NO